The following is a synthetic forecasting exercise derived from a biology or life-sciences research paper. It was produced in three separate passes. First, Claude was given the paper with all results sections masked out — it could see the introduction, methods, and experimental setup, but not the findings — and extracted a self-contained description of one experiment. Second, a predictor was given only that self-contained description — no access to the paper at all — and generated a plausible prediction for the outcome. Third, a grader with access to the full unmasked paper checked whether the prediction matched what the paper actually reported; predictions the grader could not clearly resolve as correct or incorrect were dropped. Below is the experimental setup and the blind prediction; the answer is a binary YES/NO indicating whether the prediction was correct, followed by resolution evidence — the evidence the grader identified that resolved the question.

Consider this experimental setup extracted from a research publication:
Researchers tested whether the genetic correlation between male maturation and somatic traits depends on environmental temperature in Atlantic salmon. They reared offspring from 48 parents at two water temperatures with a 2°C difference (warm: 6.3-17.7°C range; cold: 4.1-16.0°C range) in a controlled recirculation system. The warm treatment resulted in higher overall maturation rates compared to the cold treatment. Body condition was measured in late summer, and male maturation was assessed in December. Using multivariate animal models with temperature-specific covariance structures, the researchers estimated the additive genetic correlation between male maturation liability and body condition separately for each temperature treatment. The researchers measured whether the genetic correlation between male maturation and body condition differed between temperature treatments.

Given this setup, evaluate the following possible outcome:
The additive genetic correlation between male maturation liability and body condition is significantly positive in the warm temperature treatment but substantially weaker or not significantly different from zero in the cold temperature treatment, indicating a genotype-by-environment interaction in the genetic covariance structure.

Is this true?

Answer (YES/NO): YES